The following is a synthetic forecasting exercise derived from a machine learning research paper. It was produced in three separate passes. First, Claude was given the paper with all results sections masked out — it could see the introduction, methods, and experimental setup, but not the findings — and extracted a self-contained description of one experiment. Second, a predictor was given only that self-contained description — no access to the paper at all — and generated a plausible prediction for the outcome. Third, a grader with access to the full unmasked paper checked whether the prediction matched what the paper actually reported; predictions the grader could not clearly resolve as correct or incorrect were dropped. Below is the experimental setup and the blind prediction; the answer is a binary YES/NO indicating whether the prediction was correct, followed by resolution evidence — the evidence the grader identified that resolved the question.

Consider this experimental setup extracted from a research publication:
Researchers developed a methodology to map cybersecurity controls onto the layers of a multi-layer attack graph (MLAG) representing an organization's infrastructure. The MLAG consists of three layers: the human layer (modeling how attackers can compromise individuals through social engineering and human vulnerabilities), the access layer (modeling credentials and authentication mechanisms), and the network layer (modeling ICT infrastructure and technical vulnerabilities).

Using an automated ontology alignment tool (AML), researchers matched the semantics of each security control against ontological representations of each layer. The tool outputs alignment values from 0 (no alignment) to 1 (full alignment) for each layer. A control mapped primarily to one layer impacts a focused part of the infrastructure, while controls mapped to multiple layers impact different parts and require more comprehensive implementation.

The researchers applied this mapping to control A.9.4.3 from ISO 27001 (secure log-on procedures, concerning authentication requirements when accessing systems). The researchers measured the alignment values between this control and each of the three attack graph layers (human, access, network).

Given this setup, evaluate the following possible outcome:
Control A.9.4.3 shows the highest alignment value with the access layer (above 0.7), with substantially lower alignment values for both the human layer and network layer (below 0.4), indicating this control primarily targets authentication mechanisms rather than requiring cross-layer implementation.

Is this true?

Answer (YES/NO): NO